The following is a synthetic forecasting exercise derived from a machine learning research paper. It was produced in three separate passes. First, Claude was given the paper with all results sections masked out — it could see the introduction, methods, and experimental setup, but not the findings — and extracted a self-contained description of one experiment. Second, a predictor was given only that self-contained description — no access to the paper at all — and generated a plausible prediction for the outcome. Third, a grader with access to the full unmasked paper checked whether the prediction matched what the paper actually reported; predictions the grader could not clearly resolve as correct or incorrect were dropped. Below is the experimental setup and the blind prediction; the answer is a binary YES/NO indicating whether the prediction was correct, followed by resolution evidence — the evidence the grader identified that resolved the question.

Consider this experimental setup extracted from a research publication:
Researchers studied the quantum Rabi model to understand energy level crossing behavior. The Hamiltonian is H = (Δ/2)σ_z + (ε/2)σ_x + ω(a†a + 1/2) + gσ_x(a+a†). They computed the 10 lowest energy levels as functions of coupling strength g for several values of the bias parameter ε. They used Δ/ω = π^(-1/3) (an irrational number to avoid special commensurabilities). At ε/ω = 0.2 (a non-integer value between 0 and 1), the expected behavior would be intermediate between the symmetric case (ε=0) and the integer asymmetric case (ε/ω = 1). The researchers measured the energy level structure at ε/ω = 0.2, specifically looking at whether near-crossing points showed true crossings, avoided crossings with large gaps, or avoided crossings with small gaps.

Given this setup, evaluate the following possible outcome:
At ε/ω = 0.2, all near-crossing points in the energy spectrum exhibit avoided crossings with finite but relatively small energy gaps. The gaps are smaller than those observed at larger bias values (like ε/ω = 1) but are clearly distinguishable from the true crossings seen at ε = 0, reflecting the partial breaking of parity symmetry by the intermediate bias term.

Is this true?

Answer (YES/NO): NO